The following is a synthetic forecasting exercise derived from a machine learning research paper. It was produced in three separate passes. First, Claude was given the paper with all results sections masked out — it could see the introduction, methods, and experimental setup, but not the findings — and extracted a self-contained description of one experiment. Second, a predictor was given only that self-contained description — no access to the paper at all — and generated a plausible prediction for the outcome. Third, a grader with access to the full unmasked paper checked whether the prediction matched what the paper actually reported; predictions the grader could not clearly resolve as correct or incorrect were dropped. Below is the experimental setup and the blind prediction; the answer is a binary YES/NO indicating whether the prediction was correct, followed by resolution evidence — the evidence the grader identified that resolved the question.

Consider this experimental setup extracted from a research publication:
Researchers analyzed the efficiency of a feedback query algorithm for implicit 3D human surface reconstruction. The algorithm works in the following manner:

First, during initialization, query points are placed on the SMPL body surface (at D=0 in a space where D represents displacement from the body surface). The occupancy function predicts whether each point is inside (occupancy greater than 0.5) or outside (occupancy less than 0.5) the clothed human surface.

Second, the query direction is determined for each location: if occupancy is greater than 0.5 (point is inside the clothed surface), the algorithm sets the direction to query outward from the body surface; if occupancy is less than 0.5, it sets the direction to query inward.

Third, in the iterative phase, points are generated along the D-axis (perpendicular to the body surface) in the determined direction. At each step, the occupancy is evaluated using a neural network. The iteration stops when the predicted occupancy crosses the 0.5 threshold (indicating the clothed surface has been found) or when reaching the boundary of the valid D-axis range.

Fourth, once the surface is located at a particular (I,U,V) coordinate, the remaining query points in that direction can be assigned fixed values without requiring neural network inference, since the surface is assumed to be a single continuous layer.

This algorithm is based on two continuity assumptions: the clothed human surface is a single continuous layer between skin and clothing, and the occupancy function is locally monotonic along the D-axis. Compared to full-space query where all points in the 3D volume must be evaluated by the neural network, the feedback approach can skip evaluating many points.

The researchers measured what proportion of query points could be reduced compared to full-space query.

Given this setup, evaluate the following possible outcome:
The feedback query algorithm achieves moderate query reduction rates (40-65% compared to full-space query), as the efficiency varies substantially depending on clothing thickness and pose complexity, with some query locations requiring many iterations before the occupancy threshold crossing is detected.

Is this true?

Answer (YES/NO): NO